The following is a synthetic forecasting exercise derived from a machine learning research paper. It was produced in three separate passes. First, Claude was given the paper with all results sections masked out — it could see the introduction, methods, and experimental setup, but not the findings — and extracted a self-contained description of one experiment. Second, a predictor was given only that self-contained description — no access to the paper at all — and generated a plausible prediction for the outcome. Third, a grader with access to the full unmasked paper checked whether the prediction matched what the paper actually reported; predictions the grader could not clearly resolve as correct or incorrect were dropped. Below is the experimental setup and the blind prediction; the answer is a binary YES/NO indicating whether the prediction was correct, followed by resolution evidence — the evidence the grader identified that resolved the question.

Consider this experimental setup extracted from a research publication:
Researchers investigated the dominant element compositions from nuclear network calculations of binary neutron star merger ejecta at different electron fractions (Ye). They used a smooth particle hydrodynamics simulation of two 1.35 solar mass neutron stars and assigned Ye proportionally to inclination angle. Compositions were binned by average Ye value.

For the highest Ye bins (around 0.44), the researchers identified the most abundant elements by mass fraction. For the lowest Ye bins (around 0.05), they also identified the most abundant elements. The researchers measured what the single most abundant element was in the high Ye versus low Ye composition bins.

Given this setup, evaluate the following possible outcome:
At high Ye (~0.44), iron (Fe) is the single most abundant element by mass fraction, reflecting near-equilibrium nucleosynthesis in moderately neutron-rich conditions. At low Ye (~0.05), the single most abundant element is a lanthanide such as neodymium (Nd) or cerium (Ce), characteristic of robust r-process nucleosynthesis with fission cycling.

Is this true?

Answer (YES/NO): NO